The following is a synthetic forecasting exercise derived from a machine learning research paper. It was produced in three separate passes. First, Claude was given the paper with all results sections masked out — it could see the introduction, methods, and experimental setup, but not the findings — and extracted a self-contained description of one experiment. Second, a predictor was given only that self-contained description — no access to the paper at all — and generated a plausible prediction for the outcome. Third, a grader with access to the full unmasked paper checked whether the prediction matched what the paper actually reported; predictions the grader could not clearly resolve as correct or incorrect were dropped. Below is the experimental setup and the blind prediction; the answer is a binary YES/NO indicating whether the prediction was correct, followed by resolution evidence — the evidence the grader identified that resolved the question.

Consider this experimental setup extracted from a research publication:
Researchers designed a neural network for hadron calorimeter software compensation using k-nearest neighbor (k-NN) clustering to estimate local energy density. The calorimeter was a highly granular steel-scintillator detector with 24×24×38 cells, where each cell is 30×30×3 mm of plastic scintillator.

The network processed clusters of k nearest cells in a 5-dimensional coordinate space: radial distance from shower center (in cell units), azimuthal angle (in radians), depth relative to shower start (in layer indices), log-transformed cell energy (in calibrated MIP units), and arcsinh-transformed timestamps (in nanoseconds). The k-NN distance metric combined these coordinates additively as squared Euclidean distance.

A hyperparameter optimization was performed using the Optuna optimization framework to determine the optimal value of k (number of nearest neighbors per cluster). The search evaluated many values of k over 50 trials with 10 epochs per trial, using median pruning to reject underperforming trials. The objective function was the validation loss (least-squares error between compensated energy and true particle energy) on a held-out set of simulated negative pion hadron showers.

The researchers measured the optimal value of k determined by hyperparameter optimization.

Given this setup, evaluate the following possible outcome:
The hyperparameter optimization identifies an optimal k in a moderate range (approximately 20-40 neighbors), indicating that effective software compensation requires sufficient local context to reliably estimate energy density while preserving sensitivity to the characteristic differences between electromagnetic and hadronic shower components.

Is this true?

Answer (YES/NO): YES